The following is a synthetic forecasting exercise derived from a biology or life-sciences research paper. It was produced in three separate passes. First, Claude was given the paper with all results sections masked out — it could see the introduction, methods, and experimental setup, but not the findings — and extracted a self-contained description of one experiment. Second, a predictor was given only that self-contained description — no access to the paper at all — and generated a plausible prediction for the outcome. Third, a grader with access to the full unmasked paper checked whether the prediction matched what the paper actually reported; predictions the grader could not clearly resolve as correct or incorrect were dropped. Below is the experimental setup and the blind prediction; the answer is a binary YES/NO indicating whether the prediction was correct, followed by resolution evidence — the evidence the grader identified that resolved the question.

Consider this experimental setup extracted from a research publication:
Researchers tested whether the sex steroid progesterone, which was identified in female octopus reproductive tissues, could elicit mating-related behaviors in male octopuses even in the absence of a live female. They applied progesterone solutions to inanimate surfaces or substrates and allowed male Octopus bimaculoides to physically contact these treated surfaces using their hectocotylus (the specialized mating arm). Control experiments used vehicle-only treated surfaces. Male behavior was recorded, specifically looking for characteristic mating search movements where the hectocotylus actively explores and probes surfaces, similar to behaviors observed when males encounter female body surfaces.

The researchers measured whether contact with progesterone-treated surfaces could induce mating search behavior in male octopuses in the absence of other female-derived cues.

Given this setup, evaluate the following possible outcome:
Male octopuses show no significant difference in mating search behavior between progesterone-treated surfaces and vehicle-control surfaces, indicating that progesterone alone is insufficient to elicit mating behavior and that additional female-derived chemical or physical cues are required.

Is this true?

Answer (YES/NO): NO